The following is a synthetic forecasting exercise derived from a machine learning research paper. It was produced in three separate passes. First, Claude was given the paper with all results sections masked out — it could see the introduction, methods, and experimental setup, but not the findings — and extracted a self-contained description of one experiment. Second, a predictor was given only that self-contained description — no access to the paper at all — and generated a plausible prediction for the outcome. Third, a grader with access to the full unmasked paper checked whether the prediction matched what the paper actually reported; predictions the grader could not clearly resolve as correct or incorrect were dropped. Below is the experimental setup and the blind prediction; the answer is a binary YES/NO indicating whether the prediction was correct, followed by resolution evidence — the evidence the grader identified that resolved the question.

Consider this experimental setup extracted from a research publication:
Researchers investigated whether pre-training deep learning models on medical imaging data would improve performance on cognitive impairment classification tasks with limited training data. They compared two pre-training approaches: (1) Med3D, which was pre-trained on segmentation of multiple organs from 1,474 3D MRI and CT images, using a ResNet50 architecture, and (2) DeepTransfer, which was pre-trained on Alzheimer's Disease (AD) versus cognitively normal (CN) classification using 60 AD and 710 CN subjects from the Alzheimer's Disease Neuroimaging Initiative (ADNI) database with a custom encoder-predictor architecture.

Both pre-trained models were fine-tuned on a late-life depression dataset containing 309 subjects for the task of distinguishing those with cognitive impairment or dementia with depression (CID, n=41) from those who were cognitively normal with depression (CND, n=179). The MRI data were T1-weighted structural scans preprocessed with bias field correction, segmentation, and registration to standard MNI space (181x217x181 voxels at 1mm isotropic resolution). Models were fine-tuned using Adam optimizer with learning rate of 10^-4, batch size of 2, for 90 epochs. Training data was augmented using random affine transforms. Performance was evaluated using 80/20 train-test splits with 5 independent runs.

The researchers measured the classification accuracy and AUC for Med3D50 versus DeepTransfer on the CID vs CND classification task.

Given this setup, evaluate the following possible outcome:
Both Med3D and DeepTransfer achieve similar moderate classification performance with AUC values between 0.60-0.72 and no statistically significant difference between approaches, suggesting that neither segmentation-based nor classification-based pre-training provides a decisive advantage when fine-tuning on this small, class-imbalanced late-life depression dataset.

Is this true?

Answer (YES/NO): NO